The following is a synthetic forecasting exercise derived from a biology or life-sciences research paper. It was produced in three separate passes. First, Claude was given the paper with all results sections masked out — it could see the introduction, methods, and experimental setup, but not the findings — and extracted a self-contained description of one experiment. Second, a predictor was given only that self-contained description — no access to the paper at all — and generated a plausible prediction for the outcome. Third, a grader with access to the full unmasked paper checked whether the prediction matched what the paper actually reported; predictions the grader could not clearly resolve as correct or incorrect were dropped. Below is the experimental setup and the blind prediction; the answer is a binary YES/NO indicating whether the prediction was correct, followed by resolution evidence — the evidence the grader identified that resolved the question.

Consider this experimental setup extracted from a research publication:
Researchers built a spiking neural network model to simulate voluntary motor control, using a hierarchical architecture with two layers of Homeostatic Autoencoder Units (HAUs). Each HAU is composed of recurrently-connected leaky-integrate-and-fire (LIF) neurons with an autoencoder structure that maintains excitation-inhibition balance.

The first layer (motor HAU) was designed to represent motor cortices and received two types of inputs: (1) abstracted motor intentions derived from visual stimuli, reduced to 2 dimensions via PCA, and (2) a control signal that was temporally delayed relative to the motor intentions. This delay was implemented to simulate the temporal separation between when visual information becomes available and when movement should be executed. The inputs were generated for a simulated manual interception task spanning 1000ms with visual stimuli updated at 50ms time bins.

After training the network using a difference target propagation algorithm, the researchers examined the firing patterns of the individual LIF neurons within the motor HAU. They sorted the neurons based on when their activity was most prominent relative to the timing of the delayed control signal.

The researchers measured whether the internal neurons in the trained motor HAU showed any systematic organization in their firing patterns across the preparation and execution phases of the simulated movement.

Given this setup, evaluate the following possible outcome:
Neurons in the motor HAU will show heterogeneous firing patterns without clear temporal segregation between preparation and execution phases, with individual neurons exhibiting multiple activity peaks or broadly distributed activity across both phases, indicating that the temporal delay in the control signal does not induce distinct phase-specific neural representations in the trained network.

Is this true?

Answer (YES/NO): NO